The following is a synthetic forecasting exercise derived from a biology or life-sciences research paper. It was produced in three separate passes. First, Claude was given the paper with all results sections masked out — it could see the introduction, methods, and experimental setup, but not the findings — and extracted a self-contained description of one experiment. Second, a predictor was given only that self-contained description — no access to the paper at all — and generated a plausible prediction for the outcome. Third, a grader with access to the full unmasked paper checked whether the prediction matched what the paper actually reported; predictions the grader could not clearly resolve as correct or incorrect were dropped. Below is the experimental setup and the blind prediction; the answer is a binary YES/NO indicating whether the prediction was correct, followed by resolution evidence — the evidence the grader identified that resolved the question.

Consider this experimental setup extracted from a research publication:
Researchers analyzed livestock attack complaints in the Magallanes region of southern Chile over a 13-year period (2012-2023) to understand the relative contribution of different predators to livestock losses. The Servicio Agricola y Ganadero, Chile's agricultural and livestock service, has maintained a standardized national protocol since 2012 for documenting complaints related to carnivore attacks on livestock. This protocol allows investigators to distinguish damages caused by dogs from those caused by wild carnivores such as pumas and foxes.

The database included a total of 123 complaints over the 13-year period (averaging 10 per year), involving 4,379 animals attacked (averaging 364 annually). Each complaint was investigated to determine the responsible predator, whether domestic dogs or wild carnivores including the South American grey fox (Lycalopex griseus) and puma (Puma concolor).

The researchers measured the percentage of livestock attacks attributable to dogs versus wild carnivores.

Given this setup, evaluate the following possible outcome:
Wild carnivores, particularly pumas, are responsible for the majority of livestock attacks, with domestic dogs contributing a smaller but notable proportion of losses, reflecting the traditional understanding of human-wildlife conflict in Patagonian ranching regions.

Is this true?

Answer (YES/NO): NO